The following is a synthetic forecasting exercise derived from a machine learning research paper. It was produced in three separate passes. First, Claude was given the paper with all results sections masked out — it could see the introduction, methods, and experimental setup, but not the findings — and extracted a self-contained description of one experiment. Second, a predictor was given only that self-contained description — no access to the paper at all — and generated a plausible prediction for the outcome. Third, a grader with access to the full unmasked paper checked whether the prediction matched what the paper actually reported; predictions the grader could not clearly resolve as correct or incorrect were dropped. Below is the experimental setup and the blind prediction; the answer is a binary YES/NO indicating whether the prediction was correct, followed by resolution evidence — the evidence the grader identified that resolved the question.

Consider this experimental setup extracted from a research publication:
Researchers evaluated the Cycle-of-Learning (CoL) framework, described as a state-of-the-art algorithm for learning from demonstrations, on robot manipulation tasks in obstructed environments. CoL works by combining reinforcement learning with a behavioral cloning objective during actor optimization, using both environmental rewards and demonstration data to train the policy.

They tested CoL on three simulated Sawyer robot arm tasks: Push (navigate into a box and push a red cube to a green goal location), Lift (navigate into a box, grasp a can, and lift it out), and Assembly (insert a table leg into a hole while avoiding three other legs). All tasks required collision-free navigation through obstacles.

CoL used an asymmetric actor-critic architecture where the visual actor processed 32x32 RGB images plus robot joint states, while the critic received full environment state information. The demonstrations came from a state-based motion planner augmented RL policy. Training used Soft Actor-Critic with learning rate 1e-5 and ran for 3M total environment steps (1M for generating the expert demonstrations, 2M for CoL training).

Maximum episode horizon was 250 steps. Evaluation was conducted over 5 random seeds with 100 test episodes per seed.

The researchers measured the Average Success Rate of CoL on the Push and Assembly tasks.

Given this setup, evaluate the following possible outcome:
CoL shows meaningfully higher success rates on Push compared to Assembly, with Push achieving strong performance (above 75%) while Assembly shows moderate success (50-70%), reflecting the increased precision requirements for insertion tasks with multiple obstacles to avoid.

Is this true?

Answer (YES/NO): NO